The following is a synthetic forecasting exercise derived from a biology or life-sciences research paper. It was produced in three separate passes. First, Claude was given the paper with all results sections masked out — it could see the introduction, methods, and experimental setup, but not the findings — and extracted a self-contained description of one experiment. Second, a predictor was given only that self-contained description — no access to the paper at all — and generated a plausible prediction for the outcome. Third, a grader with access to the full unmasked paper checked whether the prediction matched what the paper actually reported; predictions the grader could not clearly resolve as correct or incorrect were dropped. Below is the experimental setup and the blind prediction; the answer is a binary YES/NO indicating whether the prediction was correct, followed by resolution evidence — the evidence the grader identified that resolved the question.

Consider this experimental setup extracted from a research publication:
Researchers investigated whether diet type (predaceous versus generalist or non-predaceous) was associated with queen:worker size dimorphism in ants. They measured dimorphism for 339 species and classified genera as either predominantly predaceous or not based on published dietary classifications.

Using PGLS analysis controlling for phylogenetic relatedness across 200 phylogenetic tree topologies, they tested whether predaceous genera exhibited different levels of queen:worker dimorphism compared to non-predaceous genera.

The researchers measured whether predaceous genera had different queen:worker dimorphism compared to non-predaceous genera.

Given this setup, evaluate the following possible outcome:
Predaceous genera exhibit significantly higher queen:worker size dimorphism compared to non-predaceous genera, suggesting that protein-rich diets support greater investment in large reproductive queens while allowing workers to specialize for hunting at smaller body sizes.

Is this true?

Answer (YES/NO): NO